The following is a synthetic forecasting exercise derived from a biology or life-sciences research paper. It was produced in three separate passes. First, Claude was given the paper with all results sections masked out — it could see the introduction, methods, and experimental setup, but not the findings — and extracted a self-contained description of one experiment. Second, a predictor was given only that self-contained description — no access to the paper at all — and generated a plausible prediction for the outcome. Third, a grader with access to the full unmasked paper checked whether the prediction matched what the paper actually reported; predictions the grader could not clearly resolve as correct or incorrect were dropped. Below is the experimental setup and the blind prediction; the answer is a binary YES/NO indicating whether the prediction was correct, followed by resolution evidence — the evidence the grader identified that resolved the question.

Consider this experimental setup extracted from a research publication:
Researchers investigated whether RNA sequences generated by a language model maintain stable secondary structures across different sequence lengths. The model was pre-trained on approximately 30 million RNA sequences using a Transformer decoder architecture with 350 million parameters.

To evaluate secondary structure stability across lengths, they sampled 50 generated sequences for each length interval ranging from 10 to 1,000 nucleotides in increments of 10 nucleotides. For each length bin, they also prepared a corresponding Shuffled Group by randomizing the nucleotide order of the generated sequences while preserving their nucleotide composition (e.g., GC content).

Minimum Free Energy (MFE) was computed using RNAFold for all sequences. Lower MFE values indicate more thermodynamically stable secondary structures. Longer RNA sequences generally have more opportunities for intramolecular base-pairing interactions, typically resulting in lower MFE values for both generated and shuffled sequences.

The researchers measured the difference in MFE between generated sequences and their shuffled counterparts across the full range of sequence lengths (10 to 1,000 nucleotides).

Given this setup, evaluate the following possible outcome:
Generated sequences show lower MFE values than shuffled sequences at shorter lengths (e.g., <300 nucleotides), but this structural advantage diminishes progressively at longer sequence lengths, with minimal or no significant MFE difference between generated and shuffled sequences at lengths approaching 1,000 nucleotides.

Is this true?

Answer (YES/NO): NO